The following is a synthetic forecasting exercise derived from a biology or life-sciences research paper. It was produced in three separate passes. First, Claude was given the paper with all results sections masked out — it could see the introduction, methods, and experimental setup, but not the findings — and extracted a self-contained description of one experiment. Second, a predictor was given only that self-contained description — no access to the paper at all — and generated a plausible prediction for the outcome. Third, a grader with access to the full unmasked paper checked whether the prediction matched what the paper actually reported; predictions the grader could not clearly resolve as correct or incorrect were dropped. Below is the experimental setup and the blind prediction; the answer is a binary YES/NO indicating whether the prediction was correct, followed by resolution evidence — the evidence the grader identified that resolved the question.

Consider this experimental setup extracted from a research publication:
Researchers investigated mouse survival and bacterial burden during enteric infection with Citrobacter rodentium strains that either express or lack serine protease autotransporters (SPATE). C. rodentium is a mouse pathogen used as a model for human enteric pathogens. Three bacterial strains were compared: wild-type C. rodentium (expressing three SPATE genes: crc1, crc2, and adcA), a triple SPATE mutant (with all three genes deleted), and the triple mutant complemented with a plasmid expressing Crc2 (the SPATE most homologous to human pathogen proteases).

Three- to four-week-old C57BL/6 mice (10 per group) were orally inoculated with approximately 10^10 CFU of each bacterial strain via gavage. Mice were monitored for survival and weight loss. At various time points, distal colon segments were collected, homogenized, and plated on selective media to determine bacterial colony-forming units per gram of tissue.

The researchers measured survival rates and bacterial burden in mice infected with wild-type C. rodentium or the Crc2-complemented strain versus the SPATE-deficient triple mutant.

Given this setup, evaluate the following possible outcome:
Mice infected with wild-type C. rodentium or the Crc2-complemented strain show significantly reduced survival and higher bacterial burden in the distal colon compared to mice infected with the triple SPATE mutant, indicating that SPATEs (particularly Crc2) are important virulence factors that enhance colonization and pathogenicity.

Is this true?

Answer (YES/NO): YES